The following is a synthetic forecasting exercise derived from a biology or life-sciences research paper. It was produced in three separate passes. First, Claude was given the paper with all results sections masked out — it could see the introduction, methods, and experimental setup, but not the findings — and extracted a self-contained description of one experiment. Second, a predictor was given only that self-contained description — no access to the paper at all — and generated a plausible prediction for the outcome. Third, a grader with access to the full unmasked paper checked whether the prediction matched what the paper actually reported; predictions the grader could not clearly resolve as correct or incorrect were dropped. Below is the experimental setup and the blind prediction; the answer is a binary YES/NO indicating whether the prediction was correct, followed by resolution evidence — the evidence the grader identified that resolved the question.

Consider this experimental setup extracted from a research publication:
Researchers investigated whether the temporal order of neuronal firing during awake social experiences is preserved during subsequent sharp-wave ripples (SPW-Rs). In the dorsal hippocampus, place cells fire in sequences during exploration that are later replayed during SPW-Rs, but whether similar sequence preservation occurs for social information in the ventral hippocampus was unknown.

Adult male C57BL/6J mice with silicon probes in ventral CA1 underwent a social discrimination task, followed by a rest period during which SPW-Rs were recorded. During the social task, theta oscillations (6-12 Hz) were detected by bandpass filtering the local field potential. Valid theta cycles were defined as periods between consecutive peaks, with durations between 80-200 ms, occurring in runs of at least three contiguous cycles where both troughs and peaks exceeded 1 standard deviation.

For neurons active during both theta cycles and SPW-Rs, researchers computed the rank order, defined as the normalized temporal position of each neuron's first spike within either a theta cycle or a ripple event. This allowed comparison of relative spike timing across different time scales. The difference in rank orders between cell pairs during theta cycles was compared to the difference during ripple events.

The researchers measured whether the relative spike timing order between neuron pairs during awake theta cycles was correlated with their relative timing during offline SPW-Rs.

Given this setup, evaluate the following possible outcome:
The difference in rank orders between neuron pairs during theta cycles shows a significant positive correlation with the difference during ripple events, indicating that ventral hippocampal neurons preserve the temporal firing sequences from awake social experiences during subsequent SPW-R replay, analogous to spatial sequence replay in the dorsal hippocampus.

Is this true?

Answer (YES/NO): YES